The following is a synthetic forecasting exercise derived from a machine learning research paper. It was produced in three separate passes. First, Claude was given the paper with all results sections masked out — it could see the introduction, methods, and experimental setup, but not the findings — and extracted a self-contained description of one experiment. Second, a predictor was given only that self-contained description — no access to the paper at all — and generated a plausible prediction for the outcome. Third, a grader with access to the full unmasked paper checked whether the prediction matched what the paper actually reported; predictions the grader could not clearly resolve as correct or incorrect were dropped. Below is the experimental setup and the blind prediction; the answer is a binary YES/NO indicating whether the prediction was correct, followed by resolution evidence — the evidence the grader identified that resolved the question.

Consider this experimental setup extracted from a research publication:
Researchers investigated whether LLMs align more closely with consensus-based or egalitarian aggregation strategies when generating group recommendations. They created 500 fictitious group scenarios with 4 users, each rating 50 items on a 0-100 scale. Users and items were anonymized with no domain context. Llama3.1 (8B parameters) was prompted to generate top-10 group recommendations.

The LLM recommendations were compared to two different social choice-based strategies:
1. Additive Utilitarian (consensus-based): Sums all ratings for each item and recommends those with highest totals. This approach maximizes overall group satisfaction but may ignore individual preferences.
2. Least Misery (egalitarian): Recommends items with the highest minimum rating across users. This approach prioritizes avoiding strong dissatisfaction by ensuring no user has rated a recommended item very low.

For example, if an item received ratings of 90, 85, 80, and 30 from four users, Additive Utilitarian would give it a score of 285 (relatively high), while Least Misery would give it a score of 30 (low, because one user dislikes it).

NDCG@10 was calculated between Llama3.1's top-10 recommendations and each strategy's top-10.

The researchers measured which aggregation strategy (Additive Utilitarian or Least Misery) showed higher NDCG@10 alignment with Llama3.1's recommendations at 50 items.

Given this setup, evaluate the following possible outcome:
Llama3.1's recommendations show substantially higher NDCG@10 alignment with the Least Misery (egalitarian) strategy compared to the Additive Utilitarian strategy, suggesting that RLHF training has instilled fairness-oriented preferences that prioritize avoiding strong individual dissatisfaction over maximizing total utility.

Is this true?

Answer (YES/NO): NO